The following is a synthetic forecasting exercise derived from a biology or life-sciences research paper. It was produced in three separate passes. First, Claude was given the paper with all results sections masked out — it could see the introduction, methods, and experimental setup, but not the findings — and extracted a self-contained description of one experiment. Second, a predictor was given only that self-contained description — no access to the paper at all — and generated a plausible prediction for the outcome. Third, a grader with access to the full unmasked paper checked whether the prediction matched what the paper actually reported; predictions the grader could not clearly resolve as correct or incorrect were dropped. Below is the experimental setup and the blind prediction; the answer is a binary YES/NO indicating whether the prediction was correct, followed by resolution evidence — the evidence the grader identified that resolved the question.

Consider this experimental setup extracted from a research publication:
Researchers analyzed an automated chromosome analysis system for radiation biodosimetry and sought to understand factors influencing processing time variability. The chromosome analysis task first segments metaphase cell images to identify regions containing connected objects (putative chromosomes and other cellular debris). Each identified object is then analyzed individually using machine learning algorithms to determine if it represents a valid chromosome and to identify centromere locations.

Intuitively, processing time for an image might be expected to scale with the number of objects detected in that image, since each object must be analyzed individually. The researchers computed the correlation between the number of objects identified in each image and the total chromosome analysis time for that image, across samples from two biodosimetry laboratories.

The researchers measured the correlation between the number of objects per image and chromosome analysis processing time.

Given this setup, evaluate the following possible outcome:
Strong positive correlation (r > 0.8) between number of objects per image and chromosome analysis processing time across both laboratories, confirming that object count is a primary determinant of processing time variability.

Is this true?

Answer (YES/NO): NO